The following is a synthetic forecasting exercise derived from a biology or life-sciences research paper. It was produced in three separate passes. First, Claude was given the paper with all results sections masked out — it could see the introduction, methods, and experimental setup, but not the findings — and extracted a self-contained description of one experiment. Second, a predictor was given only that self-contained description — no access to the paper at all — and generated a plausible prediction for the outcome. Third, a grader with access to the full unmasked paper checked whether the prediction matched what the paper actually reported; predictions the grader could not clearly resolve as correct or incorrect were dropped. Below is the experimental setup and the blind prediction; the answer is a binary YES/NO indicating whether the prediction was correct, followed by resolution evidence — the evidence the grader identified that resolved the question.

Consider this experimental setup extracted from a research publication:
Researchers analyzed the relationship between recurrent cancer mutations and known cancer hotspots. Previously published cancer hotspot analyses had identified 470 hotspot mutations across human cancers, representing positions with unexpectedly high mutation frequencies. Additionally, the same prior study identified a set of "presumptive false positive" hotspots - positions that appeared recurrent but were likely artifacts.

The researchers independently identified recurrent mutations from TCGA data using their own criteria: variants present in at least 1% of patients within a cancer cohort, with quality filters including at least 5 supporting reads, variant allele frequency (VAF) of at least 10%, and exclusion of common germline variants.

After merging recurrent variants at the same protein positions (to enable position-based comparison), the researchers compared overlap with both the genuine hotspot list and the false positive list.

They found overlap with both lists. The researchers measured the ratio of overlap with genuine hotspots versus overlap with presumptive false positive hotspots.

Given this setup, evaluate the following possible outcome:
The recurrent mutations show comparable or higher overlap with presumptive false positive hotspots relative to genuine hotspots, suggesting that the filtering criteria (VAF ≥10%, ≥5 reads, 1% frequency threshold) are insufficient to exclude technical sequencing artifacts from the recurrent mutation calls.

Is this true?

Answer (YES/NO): NO